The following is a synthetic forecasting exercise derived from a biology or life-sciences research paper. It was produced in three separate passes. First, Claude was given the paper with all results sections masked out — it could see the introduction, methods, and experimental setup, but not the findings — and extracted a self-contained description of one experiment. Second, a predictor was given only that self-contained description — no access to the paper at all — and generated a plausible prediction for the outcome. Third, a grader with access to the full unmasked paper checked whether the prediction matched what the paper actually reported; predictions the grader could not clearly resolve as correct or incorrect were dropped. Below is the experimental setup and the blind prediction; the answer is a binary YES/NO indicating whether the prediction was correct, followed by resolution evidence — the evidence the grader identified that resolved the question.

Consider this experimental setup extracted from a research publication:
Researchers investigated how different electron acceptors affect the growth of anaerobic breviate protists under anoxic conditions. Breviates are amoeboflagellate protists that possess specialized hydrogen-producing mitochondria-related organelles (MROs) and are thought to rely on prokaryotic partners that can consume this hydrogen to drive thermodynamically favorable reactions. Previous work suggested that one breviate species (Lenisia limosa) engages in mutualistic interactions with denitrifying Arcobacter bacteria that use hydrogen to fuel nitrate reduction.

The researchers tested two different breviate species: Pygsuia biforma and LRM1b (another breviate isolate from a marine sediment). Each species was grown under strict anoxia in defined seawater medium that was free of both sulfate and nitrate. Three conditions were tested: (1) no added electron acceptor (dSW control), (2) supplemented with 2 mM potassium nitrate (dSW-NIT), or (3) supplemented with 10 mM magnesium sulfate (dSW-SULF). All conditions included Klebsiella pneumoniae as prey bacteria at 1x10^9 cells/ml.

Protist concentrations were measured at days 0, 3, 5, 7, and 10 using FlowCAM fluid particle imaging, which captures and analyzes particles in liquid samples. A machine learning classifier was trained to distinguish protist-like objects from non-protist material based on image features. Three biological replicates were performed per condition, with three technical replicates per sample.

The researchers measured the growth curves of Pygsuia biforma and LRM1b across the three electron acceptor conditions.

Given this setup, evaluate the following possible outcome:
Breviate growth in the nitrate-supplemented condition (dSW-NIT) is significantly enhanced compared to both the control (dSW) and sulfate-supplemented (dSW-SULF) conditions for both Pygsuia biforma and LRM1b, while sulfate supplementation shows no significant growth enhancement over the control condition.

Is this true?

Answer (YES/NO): NO